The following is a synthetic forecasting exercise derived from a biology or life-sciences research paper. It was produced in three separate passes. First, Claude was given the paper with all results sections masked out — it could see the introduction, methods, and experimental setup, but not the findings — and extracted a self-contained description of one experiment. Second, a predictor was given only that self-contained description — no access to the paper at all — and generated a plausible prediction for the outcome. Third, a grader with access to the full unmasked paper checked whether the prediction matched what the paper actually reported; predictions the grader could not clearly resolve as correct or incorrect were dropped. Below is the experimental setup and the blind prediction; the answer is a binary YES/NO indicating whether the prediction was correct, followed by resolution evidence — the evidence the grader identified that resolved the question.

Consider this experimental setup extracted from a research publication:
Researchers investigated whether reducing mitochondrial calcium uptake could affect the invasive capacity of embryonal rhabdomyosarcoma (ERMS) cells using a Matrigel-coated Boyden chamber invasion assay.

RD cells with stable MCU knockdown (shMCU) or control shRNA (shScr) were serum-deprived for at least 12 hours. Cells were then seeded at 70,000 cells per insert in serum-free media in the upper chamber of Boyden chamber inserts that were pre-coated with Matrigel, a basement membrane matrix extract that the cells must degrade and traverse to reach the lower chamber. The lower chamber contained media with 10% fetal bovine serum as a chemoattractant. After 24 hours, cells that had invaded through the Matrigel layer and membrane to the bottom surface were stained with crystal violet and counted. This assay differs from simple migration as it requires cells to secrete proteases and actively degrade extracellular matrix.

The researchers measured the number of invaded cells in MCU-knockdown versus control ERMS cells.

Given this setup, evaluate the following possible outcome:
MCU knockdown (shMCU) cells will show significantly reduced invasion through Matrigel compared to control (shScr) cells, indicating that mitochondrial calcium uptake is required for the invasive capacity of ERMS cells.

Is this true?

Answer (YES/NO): YES